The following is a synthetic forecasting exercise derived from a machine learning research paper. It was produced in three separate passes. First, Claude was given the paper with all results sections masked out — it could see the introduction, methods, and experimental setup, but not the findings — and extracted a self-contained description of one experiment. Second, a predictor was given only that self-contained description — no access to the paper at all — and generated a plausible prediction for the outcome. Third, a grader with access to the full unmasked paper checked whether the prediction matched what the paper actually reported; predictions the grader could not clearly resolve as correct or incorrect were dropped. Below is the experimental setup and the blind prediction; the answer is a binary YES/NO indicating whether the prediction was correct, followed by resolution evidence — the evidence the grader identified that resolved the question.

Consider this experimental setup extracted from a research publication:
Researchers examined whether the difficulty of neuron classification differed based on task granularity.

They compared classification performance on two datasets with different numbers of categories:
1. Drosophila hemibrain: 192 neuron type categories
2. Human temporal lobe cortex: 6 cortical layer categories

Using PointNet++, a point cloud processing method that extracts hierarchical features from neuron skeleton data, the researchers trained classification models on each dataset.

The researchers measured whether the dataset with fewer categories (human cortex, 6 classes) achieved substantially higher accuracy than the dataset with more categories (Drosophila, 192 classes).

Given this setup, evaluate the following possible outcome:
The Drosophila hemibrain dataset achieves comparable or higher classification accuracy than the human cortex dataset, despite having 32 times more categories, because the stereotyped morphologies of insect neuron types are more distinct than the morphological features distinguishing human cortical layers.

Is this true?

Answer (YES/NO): YES